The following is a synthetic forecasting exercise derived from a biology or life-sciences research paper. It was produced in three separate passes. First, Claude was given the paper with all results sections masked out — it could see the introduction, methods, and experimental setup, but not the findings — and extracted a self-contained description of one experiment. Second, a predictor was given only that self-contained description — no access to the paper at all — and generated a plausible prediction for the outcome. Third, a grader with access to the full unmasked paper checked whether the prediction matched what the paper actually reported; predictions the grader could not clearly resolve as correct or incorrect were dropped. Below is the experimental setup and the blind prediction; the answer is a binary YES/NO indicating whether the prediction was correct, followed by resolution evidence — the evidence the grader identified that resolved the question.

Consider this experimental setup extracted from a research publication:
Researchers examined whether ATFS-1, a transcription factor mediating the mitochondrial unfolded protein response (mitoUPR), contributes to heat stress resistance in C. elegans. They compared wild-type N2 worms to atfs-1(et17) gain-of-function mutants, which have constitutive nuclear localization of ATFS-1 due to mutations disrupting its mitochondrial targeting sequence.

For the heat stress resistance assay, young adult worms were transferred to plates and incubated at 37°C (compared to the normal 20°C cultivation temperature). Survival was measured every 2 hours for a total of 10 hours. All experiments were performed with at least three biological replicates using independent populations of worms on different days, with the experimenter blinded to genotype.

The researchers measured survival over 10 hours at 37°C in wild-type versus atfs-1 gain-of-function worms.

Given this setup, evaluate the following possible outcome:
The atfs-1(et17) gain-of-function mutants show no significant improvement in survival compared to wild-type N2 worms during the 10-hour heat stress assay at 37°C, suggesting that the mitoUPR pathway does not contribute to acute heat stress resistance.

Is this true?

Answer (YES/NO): YES